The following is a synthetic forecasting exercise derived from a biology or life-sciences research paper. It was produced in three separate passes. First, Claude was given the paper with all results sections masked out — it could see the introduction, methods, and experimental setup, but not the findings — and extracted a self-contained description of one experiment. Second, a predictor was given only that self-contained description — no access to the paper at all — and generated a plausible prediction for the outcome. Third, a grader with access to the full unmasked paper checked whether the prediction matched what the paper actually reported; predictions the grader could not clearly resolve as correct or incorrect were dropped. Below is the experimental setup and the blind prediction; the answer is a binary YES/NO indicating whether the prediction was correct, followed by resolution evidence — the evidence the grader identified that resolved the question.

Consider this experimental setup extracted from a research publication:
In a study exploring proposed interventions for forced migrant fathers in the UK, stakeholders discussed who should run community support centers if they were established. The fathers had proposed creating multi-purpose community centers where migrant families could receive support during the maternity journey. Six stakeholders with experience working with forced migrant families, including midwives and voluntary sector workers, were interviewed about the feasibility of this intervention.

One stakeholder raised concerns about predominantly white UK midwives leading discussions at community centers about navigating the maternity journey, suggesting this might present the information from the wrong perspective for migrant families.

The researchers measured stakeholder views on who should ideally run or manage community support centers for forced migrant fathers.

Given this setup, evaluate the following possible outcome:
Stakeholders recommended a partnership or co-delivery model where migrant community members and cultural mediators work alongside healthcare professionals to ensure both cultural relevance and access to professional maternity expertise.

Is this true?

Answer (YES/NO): YES